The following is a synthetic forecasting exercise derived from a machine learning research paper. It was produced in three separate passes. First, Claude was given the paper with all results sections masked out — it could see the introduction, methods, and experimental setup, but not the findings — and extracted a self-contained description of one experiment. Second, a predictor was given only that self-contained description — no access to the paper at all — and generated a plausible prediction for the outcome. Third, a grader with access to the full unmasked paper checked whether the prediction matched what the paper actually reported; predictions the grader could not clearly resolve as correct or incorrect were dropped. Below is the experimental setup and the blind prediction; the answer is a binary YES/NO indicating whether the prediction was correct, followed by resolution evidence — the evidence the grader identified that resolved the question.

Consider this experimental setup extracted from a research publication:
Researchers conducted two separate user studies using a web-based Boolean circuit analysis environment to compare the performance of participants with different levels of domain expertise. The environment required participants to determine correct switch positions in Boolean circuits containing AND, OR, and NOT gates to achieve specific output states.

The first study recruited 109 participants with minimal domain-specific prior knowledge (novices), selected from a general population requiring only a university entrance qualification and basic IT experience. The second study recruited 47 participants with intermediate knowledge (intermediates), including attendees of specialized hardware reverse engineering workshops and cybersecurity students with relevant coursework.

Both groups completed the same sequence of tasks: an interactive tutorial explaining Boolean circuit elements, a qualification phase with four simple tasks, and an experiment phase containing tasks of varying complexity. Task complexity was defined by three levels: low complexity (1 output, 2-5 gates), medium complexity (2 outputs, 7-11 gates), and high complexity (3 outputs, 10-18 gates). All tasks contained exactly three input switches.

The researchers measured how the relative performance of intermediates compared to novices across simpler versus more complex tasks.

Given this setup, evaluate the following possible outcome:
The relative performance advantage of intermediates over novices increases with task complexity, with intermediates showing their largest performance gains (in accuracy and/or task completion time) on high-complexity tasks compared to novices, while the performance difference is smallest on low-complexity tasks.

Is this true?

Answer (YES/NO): YES